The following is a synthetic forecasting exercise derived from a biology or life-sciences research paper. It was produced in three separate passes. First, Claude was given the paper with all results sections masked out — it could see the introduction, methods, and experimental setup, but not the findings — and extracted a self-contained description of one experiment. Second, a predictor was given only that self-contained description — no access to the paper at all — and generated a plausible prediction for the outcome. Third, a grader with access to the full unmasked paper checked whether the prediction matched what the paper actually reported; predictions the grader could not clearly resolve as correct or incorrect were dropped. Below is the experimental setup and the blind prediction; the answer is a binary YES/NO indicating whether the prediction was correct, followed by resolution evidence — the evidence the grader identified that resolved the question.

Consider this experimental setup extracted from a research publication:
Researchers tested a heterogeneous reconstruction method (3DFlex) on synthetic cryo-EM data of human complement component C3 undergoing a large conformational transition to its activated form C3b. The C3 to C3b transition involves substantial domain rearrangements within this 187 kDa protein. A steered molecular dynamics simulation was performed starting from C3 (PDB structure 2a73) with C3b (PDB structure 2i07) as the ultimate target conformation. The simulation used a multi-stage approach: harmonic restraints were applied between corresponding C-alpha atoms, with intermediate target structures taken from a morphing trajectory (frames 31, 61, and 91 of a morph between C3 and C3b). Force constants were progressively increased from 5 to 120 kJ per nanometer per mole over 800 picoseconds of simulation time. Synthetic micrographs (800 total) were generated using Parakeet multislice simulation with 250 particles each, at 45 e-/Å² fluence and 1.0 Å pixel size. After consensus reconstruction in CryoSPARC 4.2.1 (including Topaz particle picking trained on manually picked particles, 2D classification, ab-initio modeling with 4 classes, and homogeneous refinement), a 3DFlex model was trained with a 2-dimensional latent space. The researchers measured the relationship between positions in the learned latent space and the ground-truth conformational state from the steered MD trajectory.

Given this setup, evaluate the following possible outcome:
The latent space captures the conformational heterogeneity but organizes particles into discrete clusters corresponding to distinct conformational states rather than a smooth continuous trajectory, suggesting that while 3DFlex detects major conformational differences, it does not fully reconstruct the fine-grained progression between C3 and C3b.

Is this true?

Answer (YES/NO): NO